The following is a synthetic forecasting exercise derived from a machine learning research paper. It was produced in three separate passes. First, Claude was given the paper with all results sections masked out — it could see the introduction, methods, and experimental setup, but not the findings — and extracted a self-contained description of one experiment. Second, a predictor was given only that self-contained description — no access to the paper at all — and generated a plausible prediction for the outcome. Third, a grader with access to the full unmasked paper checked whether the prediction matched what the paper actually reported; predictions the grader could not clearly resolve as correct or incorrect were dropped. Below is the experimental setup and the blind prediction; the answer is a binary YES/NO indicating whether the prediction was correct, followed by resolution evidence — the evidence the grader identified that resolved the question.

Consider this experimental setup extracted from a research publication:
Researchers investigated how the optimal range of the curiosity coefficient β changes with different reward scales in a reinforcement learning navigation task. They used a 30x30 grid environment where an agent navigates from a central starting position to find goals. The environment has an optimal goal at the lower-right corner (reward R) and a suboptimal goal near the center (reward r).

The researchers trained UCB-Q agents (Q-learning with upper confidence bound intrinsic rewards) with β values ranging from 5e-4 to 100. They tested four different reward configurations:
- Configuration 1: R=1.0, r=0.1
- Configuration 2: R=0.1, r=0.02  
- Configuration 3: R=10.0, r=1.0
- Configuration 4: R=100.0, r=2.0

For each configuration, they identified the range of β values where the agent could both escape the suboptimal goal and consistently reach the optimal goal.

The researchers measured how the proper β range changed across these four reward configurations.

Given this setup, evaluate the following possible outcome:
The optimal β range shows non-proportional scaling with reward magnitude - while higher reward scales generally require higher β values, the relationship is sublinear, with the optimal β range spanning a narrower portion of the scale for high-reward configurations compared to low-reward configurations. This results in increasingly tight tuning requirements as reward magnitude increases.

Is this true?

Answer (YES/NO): NO